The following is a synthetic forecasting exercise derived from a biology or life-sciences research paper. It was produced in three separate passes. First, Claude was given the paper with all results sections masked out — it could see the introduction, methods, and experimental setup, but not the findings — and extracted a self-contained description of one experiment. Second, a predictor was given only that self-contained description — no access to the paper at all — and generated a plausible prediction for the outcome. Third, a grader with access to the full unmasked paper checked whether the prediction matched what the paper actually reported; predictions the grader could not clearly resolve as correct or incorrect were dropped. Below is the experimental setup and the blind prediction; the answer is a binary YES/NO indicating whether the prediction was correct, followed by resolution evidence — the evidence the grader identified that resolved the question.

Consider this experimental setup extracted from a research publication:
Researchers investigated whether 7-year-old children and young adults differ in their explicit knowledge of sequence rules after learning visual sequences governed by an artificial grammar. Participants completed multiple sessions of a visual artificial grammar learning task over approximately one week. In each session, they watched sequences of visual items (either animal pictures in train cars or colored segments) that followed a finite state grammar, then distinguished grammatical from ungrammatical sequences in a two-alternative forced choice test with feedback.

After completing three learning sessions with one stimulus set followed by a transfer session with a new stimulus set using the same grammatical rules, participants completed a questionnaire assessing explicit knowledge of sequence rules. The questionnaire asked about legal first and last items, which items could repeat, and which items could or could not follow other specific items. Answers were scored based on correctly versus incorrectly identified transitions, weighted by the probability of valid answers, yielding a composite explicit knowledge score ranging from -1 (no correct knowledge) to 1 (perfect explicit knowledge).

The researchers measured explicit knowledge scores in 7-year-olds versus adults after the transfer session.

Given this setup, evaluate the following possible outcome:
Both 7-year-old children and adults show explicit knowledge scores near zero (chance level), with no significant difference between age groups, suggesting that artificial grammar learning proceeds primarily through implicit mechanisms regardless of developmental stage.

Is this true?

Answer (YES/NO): NO